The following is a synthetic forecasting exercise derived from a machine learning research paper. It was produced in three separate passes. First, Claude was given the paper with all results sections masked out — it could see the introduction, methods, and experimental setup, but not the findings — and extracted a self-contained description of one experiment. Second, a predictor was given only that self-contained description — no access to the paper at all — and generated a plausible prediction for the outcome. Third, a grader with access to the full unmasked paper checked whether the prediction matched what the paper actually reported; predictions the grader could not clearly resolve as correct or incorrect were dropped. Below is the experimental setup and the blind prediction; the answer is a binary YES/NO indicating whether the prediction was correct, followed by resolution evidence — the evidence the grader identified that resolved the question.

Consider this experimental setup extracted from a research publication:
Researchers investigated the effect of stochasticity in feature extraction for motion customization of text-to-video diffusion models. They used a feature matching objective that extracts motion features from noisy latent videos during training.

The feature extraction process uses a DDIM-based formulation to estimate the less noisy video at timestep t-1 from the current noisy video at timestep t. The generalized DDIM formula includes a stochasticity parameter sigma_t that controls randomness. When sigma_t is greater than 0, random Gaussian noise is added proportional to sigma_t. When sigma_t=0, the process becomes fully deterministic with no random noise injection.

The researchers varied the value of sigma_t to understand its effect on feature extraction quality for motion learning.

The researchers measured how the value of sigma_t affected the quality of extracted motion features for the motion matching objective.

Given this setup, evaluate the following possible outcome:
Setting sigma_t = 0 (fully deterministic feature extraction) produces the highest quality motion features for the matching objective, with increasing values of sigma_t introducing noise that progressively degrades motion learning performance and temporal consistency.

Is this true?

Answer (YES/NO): YES